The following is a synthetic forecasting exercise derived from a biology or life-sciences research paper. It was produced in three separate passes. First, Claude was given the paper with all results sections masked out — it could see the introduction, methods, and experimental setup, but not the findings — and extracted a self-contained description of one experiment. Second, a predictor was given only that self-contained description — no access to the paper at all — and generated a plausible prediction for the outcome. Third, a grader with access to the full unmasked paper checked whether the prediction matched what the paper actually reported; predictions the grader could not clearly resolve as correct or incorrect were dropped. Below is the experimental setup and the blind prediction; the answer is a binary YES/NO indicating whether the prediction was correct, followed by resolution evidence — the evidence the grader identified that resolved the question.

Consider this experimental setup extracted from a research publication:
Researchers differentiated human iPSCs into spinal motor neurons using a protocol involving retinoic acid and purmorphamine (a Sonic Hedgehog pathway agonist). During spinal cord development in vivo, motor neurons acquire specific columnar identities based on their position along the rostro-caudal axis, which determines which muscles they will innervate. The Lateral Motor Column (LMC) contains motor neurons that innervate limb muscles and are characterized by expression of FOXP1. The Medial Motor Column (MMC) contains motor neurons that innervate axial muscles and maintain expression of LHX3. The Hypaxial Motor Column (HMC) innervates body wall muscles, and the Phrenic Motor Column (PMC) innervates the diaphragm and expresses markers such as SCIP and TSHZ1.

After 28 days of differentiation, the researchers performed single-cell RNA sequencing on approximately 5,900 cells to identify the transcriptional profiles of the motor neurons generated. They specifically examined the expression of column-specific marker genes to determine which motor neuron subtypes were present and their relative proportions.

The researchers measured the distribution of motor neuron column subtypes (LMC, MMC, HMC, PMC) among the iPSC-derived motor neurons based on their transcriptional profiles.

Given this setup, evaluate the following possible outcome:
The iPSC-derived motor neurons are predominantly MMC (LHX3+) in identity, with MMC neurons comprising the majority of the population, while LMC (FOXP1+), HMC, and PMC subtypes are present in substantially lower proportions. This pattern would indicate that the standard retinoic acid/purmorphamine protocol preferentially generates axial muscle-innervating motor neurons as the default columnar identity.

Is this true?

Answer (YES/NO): NO